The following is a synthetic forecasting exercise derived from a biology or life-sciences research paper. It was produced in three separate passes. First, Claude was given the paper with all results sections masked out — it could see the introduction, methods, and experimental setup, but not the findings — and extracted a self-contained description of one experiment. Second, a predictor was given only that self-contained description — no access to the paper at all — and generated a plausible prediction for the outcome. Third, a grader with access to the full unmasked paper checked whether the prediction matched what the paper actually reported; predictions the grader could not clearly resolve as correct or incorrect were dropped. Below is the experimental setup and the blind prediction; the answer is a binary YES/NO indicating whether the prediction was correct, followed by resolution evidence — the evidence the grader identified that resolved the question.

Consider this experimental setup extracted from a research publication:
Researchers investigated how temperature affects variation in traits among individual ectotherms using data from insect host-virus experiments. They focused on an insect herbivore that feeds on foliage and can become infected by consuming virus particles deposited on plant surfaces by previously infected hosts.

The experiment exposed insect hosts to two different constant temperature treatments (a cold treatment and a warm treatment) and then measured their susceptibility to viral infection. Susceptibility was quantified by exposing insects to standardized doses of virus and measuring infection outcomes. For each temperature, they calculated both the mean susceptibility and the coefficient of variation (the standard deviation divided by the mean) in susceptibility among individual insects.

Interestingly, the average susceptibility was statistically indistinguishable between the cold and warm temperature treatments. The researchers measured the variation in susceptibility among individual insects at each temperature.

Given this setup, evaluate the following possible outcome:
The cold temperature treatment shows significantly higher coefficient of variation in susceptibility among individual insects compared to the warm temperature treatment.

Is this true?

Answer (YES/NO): YES